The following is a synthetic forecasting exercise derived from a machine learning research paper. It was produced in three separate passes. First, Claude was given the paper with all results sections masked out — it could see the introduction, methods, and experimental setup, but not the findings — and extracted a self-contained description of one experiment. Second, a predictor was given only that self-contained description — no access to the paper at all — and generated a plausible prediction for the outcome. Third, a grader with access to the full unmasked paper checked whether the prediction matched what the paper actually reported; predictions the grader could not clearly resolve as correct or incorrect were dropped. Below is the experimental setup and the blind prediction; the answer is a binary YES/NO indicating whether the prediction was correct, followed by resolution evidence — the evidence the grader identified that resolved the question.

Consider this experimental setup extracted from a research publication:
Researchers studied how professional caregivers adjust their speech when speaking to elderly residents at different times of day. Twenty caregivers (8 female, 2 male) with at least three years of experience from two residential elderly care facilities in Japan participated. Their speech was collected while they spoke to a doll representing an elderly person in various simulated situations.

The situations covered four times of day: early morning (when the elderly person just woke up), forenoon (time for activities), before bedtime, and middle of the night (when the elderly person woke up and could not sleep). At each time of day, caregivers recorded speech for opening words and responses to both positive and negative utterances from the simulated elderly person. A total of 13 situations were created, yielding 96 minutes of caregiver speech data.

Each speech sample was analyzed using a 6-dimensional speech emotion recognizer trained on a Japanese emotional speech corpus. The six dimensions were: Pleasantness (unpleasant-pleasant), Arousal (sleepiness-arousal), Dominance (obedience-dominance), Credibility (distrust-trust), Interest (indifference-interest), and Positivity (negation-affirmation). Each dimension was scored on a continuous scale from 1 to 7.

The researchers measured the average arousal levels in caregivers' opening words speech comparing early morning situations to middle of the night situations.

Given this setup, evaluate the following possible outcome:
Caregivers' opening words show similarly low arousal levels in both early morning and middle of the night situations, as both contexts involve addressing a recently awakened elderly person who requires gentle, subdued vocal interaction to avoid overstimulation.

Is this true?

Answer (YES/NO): NO